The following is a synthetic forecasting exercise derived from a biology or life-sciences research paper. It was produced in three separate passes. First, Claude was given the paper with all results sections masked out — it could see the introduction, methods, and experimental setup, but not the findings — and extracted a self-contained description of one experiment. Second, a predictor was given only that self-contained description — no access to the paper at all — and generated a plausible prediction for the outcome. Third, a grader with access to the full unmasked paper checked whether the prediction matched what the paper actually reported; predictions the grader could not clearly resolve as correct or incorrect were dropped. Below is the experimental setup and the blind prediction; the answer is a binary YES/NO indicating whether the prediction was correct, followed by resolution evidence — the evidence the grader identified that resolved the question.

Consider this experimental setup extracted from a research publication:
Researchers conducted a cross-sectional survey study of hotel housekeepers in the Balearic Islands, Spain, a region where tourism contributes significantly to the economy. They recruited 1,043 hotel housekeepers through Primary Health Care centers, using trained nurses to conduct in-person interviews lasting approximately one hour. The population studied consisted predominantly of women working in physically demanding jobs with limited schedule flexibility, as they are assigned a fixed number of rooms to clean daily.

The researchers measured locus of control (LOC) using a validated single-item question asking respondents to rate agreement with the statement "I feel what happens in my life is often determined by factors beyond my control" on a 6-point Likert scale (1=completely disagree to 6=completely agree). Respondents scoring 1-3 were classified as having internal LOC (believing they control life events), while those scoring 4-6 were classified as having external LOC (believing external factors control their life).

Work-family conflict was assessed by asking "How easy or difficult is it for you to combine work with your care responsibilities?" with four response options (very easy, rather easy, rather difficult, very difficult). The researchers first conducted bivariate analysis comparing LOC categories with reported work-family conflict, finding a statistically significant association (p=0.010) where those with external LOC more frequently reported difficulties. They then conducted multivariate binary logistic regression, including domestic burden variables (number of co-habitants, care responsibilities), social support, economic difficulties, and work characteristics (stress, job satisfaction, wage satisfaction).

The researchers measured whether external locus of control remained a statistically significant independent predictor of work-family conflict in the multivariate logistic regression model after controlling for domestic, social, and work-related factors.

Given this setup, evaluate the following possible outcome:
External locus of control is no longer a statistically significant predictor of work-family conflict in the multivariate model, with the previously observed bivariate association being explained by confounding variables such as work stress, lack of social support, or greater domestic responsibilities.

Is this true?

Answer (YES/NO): YES